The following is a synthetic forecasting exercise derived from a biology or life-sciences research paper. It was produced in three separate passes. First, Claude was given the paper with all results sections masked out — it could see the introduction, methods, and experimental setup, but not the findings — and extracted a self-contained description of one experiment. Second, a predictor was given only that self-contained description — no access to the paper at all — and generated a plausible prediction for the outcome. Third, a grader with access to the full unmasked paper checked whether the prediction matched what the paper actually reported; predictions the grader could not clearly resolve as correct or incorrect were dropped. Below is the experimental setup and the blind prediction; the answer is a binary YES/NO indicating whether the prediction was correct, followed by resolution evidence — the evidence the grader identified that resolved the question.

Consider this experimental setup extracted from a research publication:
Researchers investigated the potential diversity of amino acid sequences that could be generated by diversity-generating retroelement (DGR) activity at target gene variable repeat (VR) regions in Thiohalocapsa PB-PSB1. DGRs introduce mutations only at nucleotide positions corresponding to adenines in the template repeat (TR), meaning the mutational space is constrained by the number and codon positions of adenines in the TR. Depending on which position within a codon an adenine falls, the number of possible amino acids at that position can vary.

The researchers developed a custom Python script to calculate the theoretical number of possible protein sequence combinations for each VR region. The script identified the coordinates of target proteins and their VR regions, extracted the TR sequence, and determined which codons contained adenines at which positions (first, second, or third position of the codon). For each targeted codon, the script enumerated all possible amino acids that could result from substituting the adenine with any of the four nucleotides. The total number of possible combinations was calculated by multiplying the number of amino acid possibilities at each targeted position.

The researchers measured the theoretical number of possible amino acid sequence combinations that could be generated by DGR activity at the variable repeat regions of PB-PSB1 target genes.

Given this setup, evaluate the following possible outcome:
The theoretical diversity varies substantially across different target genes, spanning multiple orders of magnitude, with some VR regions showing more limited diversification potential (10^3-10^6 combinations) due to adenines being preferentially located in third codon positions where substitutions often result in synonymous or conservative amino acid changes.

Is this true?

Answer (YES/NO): NO